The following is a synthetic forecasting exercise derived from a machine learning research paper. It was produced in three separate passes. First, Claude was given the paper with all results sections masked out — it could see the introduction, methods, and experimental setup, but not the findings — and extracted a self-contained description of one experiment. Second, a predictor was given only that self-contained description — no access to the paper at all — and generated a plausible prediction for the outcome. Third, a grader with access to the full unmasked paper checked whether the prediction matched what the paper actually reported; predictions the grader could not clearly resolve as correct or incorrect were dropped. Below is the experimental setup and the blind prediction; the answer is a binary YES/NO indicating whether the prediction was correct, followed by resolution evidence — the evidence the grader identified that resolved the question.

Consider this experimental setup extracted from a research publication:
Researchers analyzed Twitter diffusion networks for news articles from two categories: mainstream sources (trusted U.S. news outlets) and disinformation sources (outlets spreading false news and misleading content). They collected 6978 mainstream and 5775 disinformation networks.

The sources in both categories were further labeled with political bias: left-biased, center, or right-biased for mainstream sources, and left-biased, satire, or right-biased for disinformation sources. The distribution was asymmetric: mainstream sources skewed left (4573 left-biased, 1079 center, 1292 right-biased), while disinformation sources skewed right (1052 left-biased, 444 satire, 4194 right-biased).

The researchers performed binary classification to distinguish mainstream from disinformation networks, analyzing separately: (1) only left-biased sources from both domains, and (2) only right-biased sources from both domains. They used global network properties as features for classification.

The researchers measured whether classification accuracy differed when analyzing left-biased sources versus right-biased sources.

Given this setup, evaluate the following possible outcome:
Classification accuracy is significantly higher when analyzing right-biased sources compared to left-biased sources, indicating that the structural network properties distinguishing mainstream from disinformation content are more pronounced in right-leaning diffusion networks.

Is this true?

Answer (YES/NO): NO